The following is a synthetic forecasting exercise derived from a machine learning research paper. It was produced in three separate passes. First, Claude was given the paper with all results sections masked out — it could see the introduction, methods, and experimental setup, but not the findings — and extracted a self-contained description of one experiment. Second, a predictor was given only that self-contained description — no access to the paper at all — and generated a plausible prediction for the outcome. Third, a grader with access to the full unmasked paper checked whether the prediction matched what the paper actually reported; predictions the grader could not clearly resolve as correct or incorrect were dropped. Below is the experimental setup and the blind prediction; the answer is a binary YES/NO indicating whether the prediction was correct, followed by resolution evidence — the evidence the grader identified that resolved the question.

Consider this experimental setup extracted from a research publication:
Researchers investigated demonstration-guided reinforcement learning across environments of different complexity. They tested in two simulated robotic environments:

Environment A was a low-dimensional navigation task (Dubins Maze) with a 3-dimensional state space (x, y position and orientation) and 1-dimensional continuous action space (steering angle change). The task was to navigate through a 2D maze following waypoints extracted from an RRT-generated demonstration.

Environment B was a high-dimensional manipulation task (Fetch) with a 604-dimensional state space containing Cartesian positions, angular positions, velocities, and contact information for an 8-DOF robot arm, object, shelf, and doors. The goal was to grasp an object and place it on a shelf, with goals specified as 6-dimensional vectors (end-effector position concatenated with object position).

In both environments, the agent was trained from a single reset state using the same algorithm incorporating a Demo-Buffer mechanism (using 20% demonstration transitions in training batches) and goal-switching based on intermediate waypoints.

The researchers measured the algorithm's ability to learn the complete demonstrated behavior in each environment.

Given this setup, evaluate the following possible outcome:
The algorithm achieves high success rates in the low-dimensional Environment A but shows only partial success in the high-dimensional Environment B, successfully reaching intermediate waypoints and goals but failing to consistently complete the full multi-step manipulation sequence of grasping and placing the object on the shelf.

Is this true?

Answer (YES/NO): NO